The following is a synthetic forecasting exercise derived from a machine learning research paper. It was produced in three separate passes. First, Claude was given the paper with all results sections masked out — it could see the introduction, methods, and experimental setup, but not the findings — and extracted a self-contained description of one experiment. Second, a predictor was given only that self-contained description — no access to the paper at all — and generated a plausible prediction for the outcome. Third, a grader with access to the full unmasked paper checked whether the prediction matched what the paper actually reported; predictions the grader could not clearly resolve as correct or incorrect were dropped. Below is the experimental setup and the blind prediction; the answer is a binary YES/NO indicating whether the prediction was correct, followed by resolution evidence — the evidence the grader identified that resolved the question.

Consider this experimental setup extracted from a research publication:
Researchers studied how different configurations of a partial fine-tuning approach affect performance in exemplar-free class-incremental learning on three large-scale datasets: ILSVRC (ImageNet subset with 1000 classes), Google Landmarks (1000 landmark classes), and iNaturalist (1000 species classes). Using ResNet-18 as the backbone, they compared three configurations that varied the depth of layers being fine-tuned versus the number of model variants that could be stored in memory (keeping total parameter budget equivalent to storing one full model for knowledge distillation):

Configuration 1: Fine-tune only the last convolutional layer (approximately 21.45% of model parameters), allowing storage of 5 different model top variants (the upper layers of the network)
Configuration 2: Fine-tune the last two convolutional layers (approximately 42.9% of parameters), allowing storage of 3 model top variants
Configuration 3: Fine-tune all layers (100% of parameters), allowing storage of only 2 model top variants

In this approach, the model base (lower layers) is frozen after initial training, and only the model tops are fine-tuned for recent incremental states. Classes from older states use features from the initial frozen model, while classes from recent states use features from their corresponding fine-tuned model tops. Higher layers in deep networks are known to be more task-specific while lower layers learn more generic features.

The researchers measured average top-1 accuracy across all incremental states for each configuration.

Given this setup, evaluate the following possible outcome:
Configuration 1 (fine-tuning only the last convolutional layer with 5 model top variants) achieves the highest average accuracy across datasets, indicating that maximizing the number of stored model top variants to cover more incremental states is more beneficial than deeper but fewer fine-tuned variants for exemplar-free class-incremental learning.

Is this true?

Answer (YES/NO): YES